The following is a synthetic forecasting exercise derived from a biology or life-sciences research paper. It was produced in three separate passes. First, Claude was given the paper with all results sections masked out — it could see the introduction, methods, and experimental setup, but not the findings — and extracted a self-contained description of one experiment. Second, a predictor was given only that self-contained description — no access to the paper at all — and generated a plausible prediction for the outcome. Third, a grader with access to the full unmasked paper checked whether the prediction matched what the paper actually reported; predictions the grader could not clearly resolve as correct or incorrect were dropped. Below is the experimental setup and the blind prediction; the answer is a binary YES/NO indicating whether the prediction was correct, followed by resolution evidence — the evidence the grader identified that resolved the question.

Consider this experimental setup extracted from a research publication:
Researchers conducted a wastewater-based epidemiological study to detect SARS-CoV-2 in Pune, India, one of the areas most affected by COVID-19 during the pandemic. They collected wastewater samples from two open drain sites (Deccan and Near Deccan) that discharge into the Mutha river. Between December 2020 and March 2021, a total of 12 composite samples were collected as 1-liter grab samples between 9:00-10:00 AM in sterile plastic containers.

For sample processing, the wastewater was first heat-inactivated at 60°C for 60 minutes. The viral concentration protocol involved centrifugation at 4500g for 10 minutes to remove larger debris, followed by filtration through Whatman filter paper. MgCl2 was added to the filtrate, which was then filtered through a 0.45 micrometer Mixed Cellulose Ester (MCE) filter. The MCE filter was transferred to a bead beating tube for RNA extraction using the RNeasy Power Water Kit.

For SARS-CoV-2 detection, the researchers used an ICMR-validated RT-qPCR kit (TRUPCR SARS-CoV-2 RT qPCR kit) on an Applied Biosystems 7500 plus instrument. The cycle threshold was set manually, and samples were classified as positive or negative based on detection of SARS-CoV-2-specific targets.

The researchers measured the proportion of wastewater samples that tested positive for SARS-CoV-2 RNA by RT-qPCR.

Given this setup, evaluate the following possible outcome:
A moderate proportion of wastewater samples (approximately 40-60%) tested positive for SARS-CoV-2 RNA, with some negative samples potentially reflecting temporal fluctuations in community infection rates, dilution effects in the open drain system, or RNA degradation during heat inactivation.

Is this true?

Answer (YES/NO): NO